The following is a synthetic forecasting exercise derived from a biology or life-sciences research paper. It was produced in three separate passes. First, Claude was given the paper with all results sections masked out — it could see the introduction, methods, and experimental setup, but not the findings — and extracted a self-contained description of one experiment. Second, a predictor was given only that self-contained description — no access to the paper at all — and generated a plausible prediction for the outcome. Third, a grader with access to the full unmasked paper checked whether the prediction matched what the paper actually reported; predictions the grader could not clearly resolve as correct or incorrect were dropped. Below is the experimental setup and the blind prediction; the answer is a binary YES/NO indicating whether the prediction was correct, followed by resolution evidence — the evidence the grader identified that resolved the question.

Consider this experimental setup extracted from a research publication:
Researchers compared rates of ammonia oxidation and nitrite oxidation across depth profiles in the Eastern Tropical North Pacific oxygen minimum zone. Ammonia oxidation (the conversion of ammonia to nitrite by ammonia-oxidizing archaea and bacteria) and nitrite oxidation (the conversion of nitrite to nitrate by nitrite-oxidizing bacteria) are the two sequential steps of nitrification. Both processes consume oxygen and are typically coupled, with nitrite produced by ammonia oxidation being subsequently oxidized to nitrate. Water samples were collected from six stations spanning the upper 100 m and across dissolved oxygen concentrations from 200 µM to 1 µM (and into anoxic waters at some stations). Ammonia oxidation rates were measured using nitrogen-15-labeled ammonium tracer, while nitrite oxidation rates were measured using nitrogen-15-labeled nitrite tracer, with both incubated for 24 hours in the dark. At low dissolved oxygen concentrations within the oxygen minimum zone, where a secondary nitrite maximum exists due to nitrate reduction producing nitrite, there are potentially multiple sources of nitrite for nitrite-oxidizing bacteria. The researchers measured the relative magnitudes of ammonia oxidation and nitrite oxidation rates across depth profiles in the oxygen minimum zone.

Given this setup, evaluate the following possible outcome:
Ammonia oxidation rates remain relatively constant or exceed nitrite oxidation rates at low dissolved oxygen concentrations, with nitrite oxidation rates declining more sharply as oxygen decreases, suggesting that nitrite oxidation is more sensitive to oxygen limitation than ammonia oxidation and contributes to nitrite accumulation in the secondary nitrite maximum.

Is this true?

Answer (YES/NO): NO